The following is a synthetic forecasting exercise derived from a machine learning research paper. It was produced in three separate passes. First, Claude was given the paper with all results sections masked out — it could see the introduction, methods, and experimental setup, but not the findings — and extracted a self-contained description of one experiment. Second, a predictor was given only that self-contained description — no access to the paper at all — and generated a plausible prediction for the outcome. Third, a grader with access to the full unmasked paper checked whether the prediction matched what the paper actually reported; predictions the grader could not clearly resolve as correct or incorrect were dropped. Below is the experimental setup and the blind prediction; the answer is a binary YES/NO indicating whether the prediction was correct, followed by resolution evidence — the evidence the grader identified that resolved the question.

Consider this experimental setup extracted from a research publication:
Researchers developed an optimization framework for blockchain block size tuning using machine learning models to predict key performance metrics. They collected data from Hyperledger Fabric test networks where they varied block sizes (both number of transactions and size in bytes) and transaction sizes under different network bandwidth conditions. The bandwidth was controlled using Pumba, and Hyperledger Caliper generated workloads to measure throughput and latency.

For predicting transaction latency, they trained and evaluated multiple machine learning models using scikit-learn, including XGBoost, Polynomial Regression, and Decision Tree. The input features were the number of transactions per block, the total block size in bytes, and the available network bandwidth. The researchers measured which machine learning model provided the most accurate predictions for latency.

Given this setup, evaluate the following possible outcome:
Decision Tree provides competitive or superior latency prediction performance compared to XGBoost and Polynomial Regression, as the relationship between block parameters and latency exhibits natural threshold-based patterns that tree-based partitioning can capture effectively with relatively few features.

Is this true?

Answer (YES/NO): YES